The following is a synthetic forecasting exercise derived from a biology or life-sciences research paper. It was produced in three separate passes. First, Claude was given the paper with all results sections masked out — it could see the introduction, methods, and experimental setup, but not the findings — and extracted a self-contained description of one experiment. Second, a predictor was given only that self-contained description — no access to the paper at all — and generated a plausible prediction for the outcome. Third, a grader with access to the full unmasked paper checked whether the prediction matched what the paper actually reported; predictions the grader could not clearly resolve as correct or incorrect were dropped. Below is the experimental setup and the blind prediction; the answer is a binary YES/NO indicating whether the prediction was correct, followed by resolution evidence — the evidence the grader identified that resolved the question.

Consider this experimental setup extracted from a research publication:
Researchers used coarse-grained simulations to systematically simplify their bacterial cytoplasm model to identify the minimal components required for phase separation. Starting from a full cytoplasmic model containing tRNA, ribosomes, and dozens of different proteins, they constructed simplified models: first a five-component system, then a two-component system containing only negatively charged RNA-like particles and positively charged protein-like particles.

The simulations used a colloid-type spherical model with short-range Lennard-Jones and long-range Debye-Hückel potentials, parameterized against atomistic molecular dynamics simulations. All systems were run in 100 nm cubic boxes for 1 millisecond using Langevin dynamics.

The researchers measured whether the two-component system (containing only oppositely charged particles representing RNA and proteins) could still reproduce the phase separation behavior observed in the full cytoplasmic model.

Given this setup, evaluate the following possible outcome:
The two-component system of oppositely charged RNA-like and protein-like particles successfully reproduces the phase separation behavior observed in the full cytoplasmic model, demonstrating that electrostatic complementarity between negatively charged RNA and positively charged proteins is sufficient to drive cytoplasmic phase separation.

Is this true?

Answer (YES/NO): YES